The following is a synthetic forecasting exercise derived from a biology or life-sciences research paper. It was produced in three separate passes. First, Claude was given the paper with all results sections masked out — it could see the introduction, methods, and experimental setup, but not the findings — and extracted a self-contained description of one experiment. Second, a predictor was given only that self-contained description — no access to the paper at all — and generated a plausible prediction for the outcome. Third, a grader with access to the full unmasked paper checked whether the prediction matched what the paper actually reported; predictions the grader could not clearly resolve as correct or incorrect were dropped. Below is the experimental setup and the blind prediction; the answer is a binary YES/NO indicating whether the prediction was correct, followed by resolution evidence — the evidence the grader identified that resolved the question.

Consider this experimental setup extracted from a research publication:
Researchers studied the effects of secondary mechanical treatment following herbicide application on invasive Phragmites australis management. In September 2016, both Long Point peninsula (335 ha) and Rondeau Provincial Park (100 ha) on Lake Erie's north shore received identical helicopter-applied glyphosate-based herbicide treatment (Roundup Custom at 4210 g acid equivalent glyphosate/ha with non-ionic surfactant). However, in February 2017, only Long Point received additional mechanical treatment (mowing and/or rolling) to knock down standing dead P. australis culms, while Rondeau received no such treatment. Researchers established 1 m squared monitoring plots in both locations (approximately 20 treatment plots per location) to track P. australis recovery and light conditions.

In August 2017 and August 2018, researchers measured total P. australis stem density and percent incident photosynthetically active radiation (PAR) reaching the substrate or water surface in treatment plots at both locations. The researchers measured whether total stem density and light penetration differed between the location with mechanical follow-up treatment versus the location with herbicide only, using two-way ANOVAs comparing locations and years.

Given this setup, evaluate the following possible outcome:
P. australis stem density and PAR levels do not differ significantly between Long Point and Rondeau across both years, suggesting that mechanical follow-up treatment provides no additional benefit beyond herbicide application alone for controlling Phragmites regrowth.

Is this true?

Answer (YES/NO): NO